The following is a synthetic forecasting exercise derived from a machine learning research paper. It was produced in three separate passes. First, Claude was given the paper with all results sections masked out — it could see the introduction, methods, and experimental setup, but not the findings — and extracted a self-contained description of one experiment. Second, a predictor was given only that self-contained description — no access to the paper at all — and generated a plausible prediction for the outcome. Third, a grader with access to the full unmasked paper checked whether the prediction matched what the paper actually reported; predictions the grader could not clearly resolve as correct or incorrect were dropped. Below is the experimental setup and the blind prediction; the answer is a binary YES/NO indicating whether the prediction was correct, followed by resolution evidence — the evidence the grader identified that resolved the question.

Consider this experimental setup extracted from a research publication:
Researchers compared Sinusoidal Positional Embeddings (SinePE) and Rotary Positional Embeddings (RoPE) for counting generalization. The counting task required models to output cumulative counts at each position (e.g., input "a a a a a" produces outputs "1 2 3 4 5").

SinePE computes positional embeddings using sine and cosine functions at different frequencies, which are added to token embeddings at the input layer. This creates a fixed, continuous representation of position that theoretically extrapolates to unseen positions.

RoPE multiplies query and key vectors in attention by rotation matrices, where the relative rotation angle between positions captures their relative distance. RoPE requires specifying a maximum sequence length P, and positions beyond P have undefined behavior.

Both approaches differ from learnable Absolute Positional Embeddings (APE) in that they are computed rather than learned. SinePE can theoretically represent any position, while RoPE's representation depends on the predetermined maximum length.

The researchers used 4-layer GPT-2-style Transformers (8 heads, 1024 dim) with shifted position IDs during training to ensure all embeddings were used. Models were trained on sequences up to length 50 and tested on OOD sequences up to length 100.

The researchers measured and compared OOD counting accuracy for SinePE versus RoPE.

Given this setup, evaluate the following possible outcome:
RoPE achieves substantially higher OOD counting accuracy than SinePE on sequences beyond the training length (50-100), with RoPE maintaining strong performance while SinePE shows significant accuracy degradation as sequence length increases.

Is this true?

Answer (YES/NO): YES